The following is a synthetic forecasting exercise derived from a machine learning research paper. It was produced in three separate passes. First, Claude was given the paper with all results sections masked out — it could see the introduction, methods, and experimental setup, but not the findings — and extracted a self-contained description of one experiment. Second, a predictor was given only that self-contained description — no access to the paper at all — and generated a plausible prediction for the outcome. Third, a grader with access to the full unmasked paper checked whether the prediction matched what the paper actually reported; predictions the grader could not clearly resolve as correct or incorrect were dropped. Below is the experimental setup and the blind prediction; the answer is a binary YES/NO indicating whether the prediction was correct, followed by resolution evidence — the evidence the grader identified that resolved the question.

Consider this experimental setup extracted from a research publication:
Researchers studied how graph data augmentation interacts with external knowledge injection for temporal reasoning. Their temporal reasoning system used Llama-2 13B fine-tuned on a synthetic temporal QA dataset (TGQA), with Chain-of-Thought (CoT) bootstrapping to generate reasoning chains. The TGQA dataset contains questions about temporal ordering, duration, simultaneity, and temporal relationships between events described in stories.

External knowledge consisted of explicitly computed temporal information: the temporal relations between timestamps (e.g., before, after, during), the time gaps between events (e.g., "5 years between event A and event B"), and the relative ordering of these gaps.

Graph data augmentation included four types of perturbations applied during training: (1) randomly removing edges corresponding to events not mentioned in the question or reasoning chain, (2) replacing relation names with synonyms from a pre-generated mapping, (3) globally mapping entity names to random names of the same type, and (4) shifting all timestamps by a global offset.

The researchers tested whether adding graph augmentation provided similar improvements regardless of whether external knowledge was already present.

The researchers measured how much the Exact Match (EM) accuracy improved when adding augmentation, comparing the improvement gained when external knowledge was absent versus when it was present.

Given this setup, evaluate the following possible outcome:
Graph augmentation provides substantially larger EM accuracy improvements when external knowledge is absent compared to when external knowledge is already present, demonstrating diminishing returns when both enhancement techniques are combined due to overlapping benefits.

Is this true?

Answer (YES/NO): NO